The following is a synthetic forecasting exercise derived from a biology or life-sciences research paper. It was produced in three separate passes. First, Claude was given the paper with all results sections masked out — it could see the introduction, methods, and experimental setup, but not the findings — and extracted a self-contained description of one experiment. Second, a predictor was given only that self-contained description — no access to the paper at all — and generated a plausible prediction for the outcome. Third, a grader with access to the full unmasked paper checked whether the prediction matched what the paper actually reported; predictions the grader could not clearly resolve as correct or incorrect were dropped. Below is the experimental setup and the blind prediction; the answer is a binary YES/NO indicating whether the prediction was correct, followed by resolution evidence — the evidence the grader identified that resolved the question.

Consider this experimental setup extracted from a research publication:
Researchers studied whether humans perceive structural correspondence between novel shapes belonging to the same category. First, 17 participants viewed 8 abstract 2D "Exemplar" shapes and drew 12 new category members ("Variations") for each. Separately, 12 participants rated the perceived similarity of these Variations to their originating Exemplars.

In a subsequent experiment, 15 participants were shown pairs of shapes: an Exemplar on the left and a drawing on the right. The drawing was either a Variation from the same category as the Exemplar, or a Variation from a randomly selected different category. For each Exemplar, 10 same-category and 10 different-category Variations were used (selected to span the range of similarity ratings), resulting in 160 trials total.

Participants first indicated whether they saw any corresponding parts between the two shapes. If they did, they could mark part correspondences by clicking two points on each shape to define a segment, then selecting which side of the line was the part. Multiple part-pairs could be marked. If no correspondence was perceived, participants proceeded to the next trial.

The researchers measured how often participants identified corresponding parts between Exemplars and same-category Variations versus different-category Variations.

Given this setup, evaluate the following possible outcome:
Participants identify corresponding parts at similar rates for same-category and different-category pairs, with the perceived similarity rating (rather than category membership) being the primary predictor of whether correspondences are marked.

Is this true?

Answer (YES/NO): NO